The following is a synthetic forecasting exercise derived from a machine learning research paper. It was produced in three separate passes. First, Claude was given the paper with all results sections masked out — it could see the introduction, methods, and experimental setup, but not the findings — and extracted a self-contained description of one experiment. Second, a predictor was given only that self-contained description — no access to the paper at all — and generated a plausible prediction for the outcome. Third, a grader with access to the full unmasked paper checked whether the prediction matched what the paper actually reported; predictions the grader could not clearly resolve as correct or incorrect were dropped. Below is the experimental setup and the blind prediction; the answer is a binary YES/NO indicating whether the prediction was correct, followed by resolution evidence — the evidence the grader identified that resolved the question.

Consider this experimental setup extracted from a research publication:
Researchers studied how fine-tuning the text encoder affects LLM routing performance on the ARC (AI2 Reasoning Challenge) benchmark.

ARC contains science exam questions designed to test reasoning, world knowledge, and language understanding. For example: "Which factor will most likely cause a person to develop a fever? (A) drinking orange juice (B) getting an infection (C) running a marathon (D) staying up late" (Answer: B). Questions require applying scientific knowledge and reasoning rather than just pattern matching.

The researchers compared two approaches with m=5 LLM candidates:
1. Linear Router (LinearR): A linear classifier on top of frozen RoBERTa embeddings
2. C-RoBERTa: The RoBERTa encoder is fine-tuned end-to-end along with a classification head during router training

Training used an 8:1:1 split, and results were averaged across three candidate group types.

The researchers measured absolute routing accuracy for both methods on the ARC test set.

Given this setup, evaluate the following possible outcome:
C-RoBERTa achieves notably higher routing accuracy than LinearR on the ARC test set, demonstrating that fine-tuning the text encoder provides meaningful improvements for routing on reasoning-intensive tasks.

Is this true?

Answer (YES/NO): NO